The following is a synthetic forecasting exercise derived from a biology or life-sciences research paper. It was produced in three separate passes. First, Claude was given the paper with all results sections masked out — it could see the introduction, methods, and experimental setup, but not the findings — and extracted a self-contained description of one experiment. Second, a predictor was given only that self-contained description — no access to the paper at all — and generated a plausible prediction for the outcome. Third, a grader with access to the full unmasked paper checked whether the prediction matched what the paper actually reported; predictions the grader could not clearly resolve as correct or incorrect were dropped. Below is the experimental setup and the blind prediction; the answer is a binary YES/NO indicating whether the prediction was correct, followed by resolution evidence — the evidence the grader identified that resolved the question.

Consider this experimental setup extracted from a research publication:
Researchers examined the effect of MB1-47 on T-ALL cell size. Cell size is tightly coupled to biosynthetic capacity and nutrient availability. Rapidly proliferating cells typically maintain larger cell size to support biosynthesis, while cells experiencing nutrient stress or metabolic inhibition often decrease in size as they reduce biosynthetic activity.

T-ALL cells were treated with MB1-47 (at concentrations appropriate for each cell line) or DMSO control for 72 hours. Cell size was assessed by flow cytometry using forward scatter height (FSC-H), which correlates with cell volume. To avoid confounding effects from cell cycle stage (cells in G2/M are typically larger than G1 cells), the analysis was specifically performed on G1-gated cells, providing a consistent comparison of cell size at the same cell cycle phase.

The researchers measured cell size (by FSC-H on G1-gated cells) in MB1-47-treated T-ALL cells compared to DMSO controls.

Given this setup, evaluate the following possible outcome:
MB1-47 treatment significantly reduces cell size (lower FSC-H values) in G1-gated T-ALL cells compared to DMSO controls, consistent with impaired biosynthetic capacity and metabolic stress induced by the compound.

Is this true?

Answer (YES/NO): YES